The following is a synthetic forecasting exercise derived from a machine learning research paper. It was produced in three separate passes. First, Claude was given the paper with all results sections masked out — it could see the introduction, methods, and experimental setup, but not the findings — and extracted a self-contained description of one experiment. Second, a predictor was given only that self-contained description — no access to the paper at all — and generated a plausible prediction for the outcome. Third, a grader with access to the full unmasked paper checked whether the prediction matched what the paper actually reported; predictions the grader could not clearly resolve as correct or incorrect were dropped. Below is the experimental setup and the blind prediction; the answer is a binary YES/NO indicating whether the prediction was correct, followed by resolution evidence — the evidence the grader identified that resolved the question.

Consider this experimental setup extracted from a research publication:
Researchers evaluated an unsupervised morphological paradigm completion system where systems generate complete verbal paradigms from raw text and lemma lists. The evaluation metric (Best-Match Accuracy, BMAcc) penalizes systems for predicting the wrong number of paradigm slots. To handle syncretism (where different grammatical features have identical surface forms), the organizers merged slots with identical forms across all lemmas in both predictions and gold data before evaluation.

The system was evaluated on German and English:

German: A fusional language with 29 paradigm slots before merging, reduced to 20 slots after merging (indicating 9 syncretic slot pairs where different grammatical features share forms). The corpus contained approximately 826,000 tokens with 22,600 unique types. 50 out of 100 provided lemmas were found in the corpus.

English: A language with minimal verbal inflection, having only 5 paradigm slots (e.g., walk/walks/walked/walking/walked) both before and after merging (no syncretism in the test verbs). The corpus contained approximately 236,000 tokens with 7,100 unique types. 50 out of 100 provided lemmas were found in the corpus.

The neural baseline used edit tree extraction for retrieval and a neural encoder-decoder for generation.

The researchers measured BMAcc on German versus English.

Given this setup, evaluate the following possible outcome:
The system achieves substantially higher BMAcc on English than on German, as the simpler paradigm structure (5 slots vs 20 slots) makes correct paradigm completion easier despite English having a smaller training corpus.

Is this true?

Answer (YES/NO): YES